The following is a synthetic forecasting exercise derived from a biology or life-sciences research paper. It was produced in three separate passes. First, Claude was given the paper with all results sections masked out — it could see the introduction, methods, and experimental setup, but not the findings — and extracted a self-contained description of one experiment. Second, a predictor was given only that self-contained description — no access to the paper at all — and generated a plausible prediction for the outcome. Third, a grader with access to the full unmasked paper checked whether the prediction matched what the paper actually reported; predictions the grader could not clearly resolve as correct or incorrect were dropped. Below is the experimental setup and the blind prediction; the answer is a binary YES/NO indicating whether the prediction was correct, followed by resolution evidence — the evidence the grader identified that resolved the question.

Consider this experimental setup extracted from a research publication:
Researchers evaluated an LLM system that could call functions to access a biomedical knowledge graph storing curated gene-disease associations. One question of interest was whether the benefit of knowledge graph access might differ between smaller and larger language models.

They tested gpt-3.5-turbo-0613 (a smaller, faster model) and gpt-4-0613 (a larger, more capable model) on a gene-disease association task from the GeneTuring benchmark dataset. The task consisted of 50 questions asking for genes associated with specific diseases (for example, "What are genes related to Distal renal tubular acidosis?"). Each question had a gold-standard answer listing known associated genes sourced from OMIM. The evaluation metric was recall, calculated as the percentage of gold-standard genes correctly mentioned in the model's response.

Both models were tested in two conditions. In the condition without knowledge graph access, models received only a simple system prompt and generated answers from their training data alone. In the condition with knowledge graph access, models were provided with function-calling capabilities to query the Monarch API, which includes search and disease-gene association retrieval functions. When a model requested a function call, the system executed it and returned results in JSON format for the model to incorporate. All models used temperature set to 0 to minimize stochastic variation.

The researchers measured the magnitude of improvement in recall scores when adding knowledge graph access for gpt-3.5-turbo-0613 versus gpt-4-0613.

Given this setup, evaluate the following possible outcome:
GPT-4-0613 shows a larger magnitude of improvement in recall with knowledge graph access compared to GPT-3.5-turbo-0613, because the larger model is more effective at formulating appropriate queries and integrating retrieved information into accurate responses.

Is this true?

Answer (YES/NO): YES